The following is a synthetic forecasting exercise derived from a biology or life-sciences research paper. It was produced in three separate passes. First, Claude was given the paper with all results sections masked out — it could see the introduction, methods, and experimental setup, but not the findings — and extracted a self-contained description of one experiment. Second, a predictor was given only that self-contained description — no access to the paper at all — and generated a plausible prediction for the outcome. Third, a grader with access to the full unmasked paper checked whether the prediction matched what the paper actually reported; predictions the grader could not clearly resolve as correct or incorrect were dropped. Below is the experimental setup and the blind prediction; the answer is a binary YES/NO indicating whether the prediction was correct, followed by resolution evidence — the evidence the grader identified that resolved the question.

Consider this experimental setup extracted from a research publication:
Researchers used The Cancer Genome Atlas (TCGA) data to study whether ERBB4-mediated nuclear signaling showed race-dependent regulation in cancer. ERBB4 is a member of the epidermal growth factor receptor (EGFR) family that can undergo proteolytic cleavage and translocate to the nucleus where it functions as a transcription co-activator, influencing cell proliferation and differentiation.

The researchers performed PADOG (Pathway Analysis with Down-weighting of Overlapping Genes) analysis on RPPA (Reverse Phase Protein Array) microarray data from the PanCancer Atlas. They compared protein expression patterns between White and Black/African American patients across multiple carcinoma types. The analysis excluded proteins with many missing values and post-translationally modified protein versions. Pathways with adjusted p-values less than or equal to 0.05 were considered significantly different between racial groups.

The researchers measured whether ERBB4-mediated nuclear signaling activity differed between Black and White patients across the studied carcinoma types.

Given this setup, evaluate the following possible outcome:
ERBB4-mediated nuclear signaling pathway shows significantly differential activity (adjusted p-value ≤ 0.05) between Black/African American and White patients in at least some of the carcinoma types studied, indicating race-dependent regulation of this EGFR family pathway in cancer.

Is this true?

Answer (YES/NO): YES